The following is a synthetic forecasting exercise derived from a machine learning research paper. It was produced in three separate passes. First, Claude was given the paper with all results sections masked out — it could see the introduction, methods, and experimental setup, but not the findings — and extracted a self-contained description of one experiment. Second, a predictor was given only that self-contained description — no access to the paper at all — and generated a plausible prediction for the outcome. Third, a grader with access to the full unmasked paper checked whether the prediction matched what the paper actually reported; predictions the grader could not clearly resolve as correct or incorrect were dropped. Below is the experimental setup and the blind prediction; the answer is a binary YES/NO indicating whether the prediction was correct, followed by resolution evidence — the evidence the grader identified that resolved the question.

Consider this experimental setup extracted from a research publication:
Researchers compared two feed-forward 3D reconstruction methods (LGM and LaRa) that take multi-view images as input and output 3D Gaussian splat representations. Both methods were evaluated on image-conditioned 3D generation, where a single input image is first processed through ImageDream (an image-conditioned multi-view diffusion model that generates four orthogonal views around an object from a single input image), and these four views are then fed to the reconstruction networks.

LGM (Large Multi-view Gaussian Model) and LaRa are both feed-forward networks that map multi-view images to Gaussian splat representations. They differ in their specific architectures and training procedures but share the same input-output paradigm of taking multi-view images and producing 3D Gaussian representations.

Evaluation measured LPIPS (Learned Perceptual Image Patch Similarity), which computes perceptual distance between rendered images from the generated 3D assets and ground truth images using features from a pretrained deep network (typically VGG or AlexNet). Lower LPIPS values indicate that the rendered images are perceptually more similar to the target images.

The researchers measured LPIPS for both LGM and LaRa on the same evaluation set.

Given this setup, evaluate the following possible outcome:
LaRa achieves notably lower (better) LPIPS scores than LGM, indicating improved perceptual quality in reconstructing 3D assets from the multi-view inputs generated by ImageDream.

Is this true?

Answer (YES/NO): NO